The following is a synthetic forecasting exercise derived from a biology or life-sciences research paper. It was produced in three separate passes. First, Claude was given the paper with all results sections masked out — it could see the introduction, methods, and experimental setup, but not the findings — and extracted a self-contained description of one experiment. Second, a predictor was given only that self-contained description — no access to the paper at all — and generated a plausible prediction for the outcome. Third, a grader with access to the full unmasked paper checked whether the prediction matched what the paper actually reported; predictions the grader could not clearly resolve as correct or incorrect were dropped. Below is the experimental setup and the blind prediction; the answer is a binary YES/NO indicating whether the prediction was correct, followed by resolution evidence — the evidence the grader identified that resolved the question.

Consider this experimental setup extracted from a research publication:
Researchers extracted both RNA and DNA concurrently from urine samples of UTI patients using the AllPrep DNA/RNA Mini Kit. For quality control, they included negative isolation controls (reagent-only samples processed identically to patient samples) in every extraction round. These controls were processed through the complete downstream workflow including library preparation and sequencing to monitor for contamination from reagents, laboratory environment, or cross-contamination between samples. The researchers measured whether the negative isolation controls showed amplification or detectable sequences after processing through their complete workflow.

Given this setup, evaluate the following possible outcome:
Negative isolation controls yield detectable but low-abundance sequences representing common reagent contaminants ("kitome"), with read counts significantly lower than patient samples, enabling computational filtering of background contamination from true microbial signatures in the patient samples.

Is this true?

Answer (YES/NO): NO